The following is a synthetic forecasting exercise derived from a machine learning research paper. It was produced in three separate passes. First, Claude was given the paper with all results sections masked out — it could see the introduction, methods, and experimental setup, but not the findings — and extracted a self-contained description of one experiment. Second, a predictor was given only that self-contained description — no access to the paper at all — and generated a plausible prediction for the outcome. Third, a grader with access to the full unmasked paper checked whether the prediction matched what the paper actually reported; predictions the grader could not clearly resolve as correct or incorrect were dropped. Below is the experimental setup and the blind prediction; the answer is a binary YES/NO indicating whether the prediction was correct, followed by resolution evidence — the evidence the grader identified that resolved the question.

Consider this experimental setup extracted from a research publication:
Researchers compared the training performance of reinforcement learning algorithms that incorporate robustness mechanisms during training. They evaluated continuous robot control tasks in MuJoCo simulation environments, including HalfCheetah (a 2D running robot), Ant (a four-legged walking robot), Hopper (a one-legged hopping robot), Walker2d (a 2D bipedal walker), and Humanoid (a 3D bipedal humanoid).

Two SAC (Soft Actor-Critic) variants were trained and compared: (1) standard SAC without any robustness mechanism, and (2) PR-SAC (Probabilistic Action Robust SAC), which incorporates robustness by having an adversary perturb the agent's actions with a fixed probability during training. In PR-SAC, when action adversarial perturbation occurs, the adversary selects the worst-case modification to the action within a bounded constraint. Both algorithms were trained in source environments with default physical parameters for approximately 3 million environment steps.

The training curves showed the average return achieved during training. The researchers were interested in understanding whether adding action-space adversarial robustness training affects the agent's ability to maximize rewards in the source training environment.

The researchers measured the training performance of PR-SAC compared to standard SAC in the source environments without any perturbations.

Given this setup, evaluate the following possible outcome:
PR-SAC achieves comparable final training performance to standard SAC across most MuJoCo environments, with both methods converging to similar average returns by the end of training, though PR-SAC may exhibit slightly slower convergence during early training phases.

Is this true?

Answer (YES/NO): NO